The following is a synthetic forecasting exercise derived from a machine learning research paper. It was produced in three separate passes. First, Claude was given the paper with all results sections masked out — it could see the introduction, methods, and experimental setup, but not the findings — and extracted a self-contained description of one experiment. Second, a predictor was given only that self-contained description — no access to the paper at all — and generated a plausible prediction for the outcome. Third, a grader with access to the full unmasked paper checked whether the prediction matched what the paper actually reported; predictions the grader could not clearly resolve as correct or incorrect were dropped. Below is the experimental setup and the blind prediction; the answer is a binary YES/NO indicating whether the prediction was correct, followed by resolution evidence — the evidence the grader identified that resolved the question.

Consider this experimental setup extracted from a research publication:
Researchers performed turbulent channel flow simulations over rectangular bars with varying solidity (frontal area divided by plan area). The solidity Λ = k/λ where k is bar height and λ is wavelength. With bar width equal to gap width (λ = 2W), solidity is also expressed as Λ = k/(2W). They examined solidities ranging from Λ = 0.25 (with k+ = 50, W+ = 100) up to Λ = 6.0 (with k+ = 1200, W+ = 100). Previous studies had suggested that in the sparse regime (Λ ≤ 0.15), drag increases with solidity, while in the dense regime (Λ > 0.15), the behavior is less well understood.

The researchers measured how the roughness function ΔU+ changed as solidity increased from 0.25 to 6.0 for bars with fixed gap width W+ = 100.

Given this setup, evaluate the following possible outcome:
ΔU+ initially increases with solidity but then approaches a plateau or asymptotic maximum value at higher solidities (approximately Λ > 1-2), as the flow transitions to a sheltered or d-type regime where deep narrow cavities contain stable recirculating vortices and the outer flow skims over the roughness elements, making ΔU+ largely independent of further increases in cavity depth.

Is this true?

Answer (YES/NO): NO